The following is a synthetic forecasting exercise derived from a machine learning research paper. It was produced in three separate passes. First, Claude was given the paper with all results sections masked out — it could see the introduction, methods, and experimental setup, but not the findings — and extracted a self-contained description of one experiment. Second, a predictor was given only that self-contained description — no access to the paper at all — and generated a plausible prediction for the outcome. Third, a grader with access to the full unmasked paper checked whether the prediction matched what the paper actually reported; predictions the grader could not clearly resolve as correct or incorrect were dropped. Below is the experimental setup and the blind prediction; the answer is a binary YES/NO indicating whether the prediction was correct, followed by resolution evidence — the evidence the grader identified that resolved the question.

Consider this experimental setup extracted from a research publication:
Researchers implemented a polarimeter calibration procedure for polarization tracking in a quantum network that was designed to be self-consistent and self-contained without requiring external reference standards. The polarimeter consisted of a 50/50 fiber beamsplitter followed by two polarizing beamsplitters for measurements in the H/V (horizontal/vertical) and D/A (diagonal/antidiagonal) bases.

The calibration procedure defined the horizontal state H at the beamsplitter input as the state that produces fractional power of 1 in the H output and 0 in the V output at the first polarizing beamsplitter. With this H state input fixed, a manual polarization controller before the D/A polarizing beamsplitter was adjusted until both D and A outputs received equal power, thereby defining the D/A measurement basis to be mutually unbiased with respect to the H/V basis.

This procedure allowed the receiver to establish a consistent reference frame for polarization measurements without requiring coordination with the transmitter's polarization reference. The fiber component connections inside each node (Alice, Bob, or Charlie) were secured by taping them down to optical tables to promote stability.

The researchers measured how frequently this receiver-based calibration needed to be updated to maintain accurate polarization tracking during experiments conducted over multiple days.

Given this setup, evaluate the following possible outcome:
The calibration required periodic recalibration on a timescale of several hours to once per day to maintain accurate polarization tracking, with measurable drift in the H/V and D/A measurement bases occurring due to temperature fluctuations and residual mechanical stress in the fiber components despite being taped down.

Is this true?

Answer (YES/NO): NO